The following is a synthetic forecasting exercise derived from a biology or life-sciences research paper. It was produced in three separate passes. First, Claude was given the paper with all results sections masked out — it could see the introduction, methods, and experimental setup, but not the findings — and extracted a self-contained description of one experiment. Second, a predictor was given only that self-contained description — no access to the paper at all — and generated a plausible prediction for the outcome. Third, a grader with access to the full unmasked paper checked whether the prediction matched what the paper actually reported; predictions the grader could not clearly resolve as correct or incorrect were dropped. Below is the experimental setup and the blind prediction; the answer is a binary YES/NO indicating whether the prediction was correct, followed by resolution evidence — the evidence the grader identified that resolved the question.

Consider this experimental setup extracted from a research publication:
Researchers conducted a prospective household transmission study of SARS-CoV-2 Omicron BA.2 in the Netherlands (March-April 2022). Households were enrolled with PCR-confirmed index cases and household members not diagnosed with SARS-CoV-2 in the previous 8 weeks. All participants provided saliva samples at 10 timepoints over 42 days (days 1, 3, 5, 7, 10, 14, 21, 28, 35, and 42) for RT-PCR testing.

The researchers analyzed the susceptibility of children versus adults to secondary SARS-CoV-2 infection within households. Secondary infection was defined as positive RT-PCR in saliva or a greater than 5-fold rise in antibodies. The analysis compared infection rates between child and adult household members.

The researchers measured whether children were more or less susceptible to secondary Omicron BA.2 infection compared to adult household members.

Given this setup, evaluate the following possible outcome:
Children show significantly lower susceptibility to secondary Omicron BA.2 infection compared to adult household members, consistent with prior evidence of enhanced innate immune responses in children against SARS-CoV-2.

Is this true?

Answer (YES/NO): NO